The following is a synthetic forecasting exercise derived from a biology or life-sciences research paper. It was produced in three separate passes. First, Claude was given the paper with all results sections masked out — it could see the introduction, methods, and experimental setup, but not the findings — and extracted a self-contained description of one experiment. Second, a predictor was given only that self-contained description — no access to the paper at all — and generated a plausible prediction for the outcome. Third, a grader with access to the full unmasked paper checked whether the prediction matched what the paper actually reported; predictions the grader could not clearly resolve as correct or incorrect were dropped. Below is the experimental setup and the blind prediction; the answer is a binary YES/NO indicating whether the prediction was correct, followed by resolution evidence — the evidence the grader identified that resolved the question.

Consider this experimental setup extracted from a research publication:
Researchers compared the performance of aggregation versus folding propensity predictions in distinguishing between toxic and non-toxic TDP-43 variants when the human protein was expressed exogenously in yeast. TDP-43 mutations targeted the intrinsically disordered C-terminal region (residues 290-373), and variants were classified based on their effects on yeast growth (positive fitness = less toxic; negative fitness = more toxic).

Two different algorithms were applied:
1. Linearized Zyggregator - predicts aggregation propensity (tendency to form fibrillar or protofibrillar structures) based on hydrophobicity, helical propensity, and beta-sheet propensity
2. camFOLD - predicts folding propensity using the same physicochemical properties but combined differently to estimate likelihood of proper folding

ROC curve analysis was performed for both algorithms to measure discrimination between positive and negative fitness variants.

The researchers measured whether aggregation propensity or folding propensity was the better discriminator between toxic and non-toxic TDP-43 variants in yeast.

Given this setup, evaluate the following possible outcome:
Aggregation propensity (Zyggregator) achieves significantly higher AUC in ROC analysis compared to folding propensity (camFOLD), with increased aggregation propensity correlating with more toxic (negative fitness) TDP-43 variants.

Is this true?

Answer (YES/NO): NO